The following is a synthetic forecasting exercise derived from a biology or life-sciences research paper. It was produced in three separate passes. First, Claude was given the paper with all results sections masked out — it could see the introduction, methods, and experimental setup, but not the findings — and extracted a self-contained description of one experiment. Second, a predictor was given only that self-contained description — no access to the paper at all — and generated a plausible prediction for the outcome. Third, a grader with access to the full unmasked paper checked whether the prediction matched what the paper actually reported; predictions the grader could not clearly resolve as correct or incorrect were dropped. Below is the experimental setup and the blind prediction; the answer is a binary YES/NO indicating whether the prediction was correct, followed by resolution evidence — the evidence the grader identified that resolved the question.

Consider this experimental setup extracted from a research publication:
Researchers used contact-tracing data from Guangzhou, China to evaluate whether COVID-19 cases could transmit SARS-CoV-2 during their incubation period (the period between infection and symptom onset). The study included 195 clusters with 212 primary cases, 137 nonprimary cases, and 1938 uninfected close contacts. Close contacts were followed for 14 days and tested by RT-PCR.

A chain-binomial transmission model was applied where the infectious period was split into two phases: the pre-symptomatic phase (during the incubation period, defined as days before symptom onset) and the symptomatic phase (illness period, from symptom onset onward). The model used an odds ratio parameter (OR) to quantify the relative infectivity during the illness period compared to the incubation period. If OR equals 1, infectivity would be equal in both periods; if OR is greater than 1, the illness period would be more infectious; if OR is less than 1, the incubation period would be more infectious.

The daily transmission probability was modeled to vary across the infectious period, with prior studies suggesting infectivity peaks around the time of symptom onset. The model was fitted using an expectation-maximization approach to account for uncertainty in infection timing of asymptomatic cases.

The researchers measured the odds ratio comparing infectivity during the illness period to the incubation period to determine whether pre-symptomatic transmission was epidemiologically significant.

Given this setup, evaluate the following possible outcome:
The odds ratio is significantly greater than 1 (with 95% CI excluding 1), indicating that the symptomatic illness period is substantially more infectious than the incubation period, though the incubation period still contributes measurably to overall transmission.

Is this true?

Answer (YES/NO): NO